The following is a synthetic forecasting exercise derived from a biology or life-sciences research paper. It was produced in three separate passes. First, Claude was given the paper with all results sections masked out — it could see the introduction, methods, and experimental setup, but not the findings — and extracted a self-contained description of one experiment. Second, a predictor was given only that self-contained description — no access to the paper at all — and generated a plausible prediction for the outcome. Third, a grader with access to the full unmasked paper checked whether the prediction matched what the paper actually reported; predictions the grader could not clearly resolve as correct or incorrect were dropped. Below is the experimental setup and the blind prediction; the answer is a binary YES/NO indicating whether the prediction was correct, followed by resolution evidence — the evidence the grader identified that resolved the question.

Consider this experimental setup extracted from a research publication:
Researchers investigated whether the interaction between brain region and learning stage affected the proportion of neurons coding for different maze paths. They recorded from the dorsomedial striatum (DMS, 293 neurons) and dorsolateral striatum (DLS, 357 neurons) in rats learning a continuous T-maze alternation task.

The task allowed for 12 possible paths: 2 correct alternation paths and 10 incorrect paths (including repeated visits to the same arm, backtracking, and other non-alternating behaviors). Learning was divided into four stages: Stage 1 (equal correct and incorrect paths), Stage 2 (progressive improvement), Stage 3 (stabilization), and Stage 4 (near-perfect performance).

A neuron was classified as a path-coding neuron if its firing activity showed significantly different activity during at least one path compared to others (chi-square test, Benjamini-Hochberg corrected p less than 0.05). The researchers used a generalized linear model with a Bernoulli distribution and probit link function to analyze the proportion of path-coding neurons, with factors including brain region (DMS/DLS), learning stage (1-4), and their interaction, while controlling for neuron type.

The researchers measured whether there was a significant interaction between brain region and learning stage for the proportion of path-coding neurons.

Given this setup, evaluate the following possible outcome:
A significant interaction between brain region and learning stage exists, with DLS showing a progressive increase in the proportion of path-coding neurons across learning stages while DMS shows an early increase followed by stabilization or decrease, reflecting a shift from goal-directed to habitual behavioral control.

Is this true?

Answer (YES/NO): NO